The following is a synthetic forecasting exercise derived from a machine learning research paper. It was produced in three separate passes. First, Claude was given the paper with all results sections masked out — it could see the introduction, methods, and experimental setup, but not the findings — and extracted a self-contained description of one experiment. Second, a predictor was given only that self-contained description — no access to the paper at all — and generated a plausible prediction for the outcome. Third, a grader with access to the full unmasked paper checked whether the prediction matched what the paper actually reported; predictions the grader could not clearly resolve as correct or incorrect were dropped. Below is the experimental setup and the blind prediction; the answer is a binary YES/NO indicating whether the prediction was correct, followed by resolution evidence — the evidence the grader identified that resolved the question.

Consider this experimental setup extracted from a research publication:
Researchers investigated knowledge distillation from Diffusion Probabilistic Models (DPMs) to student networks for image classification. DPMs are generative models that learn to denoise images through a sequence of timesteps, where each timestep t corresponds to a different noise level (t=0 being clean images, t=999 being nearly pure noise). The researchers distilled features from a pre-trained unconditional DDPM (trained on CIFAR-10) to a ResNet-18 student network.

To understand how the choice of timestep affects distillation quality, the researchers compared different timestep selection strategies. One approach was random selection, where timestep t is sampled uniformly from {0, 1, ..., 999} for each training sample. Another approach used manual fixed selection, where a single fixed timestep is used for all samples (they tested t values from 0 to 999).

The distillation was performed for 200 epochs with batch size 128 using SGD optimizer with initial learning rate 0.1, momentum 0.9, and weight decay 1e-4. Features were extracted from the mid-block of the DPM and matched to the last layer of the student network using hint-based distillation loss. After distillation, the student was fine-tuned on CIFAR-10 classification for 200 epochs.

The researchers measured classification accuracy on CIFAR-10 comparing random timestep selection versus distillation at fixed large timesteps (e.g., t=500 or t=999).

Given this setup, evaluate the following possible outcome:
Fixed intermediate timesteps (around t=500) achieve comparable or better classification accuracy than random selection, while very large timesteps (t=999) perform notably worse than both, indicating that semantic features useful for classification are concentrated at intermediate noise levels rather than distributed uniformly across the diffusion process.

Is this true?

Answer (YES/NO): NO